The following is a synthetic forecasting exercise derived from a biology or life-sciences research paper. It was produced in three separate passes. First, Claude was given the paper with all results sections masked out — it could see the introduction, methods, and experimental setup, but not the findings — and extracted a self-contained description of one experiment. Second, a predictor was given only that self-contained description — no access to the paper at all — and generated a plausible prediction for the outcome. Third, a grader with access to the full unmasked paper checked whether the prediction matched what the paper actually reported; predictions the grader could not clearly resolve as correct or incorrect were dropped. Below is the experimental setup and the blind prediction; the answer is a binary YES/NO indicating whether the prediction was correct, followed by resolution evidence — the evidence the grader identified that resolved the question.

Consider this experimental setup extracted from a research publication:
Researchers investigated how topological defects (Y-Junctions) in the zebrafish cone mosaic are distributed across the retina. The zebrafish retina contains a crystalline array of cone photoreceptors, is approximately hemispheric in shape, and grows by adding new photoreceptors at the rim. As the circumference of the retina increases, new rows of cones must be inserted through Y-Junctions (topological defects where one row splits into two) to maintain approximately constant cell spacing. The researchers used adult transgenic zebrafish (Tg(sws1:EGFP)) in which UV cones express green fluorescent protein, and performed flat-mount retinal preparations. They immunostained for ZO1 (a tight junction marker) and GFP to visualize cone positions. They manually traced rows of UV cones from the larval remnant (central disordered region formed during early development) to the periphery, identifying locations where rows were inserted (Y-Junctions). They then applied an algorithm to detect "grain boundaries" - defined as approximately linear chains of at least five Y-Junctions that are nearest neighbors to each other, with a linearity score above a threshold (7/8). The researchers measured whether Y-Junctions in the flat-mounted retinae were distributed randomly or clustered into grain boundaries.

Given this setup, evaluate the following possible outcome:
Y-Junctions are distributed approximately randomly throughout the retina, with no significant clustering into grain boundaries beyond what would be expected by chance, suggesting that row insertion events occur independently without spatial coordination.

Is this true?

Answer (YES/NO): NO